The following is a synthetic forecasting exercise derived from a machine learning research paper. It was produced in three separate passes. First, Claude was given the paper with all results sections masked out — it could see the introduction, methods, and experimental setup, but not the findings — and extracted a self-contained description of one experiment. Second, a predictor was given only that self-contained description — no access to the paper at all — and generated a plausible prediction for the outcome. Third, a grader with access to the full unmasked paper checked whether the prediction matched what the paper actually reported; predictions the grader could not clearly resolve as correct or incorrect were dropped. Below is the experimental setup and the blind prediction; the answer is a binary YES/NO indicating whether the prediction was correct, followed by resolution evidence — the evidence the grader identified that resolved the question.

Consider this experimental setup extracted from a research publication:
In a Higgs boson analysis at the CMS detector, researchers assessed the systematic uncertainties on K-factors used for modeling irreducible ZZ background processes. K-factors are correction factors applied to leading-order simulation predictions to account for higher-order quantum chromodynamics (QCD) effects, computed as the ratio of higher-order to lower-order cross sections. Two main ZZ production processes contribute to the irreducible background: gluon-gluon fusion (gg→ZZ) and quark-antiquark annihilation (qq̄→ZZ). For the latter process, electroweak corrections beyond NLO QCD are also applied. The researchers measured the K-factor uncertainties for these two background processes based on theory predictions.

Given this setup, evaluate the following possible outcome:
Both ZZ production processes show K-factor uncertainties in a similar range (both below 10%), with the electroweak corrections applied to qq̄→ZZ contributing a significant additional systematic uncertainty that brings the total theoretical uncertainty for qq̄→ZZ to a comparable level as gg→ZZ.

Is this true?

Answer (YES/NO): NO